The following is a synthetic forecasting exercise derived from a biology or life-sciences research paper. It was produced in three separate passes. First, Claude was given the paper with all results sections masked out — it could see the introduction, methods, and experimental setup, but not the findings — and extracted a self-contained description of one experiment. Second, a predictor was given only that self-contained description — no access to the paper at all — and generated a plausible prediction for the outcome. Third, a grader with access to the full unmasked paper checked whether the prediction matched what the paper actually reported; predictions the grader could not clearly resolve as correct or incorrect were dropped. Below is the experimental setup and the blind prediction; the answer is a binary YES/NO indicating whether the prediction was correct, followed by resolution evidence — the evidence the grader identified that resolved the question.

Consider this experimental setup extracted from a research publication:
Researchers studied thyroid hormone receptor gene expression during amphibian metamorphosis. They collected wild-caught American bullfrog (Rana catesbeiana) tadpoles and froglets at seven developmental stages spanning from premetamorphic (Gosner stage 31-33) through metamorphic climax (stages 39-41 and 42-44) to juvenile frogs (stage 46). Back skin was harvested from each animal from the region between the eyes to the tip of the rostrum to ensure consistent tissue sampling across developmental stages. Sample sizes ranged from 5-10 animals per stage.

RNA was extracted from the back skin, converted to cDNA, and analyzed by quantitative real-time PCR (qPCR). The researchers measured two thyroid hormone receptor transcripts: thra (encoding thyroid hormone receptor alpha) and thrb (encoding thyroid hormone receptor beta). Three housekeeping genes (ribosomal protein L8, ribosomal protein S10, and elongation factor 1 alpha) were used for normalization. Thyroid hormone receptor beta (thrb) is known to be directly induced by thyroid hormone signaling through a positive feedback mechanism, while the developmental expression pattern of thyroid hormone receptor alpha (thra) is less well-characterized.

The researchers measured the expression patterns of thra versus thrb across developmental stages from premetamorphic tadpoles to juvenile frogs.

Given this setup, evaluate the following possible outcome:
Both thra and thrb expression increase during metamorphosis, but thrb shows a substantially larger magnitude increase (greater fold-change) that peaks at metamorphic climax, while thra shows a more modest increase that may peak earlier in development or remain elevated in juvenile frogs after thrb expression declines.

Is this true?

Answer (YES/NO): NO